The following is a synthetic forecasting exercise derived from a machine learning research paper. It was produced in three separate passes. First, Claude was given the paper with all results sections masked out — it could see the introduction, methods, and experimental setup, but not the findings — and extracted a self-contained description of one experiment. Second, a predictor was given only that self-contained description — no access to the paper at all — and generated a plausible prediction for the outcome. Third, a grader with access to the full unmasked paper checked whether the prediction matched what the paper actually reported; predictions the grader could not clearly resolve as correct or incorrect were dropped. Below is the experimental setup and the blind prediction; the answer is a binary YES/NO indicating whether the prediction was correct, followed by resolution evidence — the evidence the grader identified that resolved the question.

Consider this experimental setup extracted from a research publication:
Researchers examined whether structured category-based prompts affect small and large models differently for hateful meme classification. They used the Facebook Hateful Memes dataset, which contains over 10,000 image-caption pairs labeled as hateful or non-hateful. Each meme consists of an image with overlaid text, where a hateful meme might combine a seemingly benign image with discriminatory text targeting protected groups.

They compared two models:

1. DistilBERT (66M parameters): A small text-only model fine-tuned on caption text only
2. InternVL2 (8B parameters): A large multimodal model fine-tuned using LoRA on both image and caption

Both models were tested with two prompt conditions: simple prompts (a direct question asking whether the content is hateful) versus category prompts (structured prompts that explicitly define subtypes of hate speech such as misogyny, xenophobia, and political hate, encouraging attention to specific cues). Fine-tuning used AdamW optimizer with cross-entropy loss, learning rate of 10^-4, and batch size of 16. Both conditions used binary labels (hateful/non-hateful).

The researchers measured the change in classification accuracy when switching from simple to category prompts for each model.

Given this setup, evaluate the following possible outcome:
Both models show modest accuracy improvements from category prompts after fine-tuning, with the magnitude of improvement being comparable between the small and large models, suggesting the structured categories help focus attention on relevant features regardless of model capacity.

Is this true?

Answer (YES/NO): NO